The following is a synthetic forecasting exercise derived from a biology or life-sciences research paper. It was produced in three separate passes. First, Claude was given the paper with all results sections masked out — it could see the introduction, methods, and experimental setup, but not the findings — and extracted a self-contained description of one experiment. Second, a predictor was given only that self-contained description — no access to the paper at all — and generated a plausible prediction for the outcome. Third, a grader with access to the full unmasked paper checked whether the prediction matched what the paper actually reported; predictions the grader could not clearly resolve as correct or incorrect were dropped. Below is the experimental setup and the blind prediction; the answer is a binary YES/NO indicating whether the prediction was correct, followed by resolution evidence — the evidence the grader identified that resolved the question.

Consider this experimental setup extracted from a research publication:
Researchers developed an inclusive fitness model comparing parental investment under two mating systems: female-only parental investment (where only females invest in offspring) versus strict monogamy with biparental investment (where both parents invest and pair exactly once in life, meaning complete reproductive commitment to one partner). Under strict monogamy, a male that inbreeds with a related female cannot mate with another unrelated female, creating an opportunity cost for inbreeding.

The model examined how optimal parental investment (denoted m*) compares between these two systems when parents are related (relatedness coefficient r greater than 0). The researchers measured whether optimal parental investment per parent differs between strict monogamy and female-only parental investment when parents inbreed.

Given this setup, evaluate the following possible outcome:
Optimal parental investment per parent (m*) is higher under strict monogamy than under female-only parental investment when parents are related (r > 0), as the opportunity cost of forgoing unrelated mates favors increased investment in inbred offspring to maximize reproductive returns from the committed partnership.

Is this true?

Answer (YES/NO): YES